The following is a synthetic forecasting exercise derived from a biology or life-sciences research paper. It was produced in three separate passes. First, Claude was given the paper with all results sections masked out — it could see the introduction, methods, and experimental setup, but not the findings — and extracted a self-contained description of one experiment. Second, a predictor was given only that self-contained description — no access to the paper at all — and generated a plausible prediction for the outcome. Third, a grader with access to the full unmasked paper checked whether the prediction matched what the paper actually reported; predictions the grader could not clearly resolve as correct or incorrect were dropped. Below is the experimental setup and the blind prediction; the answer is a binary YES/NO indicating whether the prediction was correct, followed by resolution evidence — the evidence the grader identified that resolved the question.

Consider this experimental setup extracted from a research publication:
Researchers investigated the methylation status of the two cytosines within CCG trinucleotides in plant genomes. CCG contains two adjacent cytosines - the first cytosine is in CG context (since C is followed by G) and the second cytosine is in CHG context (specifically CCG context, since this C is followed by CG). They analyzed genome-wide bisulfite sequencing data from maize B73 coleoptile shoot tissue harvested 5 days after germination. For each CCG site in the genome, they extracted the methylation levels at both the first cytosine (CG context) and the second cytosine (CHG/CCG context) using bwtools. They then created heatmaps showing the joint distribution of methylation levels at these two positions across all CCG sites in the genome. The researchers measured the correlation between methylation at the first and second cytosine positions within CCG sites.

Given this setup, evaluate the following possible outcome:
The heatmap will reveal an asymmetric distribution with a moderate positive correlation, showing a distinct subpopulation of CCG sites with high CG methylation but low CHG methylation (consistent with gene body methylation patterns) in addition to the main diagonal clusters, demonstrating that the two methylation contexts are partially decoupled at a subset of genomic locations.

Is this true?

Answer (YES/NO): NO